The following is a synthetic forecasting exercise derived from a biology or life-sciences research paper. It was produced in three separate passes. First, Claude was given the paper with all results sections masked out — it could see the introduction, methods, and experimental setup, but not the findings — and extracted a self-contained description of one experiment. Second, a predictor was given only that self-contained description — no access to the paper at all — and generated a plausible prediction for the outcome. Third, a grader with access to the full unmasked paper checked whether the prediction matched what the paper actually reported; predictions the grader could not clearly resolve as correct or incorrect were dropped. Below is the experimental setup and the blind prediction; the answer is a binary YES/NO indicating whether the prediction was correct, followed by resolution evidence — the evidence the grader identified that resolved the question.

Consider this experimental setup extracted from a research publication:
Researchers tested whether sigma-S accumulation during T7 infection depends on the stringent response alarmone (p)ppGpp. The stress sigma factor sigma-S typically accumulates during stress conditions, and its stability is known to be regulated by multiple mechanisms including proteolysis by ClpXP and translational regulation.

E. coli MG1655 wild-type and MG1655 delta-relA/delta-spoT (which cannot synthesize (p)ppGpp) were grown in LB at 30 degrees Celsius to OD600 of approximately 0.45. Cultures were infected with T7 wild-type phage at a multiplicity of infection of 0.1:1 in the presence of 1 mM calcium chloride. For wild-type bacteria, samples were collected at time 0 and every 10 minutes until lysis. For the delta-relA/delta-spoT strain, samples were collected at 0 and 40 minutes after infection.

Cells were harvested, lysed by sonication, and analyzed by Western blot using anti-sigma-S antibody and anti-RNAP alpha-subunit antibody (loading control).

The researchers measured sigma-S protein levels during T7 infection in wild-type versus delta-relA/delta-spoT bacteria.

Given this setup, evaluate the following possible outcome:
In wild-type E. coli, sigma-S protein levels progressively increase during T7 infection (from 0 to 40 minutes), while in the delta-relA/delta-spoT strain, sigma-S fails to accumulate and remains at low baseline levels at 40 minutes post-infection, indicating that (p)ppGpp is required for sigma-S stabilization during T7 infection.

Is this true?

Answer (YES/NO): YES